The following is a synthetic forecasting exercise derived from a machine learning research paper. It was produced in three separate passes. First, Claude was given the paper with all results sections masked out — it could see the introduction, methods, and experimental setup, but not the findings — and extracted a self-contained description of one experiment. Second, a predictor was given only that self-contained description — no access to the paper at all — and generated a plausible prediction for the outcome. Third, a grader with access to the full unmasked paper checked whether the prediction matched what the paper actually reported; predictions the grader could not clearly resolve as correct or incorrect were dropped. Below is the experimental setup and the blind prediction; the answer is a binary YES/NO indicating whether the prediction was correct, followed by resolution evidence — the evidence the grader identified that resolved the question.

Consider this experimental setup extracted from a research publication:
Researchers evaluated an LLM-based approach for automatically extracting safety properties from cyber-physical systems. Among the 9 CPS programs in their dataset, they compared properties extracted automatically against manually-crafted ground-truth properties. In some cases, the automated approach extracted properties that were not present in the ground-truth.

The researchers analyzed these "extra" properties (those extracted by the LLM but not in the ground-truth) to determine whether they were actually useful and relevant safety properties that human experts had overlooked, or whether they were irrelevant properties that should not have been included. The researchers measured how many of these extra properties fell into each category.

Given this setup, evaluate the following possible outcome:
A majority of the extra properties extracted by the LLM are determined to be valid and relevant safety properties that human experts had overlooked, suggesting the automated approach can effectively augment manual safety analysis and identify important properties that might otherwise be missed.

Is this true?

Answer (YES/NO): NO